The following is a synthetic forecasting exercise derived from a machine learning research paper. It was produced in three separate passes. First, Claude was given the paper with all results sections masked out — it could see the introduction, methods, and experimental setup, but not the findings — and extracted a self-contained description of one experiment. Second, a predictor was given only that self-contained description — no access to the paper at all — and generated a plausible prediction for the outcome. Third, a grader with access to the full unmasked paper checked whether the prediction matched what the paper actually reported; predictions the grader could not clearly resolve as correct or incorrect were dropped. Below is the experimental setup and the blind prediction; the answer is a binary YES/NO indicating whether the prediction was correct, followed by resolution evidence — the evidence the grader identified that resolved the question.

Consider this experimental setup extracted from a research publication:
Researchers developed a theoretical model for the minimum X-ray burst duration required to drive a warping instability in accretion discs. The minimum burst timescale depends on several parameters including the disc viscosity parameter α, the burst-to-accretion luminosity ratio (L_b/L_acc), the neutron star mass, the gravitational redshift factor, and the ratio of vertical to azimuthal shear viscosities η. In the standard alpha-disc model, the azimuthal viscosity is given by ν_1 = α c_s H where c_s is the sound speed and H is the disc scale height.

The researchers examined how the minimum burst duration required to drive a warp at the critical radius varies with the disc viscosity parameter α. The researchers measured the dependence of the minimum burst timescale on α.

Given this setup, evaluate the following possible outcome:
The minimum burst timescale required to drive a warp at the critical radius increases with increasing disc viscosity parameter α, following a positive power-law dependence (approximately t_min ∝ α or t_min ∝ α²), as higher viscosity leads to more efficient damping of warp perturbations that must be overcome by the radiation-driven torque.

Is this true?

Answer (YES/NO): NO